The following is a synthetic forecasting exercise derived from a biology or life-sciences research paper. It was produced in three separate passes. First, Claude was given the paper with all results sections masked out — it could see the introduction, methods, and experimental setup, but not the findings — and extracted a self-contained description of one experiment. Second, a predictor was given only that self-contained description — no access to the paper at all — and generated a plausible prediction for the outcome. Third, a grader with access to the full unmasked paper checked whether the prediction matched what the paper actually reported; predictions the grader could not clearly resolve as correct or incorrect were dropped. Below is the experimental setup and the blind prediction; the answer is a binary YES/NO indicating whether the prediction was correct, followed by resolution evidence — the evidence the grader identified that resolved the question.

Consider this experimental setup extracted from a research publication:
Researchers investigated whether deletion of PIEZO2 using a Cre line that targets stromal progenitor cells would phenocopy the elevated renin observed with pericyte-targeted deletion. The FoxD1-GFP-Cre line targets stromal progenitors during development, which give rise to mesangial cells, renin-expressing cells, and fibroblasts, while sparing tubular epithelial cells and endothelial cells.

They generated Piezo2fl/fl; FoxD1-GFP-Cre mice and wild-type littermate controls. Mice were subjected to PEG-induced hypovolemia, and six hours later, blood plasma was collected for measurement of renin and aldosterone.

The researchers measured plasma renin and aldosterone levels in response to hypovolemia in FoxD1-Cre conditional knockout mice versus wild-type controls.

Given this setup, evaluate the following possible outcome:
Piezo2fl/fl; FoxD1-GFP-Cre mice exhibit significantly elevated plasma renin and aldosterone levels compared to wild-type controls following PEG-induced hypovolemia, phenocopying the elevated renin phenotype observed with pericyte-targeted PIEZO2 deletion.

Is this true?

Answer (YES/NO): YES